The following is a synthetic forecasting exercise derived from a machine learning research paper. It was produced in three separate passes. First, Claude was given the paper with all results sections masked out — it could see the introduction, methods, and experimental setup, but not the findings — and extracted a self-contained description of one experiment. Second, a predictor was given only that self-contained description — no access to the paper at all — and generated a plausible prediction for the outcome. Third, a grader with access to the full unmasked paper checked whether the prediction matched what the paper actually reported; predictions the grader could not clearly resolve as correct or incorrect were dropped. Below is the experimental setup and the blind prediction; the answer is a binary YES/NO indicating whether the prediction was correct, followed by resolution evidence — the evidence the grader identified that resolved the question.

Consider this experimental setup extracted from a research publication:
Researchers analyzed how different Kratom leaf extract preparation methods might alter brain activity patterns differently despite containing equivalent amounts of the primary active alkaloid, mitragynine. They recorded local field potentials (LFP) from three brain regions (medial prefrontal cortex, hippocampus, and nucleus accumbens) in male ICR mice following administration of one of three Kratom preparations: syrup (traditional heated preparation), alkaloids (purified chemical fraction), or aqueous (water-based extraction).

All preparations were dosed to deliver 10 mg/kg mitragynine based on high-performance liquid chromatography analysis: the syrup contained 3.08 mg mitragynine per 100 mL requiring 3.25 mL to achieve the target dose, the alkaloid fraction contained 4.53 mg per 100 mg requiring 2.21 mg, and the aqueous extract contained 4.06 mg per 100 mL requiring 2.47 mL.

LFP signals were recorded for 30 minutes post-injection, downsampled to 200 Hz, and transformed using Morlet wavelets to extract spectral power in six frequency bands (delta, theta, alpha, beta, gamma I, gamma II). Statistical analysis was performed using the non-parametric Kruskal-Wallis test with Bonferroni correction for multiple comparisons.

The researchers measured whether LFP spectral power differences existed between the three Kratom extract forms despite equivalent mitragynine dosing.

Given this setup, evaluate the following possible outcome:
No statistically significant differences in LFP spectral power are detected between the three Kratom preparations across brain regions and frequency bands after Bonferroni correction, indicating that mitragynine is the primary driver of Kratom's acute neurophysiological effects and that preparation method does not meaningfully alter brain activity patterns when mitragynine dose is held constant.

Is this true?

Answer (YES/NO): NO